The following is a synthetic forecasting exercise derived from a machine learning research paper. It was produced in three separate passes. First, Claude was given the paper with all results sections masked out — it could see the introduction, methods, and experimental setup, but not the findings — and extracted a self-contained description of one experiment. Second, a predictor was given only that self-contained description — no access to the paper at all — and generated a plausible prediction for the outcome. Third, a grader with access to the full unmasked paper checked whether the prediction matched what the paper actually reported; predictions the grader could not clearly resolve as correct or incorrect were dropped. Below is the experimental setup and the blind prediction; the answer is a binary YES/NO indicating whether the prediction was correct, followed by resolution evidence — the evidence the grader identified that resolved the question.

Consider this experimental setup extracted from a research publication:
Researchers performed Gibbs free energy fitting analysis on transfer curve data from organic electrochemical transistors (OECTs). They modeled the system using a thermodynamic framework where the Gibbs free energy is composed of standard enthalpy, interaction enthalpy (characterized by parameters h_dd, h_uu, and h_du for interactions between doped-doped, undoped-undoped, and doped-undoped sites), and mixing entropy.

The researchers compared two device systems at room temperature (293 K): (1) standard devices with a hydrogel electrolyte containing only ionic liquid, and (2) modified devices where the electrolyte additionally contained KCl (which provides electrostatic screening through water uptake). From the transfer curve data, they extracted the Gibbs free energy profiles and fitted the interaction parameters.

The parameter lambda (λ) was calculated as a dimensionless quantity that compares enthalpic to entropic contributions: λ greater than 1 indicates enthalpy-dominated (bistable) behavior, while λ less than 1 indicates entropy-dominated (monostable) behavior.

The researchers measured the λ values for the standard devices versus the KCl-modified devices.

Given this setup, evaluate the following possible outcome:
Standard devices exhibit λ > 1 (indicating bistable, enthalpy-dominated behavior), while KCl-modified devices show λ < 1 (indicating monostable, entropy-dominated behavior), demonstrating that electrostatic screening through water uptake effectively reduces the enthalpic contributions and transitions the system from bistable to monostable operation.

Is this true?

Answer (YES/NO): YES